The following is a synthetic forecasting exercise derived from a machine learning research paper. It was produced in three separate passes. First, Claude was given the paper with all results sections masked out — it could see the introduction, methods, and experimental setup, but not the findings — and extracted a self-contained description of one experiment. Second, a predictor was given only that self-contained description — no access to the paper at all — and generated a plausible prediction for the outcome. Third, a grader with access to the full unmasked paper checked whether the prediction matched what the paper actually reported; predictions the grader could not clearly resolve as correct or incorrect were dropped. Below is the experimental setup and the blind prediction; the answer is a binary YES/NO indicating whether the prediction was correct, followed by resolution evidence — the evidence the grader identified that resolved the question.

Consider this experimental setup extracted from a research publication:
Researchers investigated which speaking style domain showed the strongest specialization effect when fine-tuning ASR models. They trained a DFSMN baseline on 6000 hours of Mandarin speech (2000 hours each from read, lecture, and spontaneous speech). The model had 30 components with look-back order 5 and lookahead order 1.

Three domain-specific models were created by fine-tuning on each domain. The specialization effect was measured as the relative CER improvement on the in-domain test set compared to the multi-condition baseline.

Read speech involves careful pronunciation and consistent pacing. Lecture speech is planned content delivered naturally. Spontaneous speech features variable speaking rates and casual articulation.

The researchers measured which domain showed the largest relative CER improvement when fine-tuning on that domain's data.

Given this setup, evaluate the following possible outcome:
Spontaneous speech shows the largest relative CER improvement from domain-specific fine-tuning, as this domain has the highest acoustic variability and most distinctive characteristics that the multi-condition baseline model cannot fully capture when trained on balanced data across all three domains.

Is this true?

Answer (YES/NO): YES